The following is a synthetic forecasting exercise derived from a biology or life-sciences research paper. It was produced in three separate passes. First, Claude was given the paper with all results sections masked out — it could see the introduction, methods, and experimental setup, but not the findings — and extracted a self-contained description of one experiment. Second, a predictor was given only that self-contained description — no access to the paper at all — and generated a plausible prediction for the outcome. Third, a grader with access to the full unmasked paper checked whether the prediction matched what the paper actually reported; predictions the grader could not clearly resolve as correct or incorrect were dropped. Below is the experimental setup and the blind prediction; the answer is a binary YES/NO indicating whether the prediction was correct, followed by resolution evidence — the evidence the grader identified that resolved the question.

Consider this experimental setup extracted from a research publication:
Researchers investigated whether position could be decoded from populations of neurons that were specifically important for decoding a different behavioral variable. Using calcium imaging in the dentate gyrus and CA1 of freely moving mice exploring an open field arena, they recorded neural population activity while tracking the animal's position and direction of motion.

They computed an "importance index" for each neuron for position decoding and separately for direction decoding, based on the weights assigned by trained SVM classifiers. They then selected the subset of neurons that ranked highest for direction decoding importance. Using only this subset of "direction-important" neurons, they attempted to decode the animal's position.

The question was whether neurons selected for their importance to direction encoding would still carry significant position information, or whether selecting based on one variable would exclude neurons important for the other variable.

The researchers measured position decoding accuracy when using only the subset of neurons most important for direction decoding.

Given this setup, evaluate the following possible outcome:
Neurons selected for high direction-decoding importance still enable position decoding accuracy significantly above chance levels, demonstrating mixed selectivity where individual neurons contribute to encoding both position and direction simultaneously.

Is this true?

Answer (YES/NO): YES